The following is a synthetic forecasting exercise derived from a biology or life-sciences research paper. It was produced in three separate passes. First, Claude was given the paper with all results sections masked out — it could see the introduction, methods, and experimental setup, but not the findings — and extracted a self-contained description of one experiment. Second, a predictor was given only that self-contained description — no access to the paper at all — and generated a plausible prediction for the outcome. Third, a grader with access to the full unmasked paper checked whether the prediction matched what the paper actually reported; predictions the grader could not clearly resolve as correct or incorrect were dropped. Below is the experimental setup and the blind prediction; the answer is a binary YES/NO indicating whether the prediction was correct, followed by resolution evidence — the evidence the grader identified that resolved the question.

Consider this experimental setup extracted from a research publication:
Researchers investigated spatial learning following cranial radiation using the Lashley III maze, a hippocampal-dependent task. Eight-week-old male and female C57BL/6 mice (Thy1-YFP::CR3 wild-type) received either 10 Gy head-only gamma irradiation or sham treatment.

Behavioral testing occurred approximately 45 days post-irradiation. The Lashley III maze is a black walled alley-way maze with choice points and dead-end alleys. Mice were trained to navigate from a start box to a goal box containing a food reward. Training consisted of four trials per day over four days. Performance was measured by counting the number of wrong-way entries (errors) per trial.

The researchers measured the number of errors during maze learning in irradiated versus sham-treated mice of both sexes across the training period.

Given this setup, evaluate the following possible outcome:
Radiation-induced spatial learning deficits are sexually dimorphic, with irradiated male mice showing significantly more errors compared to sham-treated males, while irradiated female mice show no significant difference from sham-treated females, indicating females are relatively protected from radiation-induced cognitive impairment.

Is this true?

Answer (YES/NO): NO